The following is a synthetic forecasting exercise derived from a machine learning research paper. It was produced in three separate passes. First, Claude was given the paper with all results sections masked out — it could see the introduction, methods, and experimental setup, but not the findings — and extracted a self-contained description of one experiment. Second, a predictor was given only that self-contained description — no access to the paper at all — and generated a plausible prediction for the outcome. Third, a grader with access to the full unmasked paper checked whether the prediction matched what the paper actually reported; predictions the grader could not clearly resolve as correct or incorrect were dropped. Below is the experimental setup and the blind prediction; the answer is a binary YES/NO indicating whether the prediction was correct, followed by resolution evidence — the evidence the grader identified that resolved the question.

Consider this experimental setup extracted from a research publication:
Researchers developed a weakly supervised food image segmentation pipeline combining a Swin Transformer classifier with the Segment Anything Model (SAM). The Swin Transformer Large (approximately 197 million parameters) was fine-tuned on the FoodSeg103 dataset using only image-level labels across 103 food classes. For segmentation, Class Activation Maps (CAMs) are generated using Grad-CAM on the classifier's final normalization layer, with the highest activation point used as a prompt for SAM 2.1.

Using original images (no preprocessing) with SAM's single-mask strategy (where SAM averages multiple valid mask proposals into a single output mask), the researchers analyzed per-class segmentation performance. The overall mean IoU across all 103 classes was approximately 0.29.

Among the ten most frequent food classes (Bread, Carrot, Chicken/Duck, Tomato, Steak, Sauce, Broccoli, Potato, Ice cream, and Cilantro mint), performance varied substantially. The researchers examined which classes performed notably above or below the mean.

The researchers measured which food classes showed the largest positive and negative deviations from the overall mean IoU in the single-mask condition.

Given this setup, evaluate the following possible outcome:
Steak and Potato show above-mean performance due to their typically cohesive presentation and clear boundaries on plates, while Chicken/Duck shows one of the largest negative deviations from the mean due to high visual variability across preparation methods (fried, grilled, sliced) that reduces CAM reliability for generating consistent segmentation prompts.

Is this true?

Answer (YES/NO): NO